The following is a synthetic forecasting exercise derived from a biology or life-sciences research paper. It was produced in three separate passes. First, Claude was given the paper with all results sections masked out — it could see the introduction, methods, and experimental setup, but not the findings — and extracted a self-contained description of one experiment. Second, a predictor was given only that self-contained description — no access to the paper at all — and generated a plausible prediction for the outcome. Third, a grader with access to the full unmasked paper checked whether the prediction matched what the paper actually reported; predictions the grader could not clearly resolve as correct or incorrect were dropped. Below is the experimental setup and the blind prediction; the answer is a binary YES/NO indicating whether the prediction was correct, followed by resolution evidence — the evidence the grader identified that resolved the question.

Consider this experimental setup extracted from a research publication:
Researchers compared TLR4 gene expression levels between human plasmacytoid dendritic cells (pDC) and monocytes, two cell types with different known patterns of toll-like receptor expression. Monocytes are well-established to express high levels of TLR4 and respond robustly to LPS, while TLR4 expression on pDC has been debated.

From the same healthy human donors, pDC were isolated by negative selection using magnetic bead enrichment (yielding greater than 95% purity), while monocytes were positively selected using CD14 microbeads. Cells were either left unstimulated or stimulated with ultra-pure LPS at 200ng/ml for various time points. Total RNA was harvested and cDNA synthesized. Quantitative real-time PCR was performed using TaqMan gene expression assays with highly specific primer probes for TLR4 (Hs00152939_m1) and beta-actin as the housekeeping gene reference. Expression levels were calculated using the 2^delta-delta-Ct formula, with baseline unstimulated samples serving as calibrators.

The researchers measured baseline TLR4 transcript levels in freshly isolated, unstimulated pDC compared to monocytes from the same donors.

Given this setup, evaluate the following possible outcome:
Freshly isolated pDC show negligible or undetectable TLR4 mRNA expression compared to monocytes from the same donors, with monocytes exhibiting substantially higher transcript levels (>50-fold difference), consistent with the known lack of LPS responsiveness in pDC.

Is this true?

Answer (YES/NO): NO